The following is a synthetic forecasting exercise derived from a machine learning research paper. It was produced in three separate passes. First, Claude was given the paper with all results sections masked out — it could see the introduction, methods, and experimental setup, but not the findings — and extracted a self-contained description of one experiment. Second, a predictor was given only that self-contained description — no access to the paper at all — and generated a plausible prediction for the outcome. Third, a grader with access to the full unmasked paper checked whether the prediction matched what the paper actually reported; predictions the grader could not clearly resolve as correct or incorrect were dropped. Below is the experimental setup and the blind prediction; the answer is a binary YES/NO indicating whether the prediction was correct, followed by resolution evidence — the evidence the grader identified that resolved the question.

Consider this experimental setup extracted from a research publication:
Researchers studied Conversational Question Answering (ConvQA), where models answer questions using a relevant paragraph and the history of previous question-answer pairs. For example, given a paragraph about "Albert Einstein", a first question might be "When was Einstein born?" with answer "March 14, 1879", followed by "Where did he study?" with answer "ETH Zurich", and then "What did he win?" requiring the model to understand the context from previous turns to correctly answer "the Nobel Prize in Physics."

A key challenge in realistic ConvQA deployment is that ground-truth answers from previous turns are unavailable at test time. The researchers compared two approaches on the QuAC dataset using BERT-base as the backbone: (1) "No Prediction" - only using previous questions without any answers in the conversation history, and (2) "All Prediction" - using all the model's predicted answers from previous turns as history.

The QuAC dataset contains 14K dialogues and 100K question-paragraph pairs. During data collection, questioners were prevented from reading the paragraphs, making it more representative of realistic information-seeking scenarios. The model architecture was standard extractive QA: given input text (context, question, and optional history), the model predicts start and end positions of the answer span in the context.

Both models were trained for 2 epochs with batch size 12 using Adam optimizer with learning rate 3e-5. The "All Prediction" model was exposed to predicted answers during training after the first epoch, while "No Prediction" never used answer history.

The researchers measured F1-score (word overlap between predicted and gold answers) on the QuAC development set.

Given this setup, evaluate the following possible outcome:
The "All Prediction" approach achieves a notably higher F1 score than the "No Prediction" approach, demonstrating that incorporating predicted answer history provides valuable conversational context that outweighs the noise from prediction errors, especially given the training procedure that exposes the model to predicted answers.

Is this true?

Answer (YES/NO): NO